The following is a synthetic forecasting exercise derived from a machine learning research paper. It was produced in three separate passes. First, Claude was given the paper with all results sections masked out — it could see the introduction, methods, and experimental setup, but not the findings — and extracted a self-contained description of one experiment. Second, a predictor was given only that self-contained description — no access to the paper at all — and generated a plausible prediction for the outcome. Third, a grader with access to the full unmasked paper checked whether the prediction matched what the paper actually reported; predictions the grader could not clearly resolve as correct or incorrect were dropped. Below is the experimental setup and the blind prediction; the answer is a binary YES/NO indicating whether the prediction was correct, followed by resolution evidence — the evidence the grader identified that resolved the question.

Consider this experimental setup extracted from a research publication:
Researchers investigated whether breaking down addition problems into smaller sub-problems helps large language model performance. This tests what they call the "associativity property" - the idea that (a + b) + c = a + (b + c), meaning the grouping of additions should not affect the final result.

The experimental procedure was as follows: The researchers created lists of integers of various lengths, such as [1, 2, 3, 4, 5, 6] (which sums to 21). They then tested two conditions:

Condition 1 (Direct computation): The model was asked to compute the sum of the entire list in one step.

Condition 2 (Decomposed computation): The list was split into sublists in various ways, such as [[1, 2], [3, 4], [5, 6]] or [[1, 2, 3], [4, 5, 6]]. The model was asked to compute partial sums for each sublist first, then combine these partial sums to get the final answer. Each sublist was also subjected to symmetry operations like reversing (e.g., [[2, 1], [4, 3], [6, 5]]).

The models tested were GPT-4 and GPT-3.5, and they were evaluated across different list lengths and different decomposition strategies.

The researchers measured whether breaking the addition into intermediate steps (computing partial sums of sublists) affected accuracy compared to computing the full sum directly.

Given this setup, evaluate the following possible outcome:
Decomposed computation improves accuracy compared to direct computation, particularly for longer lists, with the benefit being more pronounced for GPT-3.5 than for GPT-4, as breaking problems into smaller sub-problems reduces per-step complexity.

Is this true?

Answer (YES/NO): NO